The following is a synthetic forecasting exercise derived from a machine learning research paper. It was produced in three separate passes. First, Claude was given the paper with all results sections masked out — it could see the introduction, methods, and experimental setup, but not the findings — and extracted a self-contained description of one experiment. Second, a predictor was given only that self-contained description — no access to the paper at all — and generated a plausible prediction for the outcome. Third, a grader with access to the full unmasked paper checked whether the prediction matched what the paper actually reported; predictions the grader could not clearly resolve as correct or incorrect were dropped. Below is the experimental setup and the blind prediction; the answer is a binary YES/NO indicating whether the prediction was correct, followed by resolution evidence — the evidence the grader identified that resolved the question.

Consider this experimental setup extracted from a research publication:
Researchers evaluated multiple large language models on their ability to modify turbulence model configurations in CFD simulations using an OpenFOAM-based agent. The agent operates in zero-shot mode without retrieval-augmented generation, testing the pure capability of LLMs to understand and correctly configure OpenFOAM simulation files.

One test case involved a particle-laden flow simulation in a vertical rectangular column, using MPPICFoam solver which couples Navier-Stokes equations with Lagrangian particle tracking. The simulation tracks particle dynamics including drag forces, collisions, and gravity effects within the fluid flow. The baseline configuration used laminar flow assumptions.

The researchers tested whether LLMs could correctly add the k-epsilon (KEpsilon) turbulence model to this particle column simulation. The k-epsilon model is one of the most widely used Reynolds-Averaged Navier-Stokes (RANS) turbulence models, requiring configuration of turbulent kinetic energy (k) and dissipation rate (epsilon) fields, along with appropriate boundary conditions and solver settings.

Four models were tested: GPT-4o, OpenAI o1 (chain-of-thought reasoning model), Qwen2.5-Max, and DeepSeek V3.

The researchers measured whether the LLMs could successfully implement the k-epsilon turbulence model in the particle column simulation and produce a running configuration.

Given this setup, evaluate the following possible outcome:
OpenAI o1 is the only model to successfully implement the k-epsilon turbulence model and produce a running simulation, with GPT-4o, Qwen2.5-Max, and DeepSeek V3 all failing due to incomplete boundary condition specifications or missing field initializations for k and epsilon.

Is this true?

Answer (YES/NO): NO